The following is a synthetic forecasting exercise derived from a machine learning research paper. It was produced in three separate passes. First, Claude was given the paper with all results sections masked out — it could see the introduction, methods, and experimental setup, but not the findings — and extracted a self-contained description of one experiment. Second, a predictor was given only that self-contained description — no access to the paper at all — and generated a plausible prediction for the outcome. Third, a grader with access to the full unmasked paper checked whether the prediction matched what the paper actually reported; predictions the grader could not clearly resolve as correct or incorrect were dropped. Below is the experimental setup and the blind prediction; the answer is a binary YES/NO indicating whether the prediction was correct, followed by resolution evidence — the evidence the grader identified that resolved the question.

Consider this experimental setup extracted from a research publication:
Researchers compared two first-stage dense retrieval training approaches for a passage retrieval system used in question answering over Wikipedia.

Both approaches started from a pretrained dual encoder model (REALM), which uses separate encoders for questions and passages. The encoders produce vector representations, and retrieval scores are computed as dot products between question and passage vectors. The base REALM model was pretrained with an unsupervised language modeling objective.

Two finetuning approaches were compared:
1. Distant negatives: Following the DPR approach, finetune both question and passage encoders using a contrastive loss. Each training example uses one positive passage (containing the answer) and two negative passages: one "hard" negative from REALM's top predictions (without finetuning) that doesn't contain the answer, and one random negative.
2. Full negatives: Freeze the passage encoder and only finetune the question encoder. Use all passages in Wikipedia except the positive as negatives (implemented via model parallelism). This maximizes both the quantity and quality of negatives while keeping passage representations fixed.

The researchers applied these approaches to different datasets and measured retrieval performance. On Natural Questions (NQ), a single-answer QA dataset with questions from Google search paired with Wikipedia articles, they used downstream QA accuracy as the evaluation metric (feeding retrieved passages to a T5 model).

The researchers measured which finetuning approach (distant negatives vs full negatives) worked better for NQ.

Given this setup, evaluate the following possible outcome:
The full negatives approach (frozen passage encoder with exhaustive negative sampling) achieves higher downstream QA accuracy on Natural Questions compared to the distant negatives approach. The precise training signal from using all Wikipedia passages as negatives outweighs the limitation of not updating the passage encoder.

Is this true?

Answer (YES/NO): YES